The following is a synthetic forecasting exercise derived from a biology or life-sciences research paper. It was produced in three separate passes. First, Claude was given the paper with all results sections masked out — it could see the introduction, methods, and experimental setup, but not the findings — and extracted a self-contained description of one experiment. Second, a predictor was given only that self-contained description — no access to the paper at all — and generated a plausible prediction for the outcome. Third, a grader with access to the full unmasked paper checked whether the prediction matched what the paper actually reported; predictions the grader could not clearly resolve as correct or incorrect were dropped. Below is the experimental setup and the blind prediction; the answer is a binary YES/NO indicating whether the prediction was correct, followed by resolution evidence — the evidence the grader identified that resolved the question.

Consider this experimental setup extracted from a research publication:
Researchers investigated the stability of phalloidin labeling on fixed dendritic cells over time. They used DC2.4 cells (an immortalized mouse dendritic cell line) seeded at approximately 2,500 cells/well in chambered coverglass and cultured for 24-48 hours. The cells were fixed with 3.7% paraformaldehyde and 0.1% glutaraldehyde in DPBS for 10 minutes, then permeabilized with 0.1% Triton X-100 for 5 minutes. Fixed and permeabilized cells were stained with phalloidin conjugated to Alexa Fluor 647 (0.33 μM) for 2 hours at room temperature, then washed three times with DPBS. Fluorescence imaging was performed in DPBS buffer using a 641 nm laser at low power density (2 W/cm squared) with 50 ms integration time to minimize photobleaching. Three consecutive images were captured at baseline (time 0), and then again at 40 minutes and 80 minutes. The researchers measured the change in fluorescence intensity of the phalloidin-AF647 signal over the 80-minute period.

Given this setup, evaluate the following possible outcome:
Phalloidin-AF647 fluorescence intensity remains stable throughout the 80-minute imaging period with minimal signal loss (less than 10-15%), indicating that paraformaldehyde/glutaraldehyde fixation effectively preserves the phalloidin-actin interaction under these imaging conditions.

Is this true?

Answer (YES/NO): NO